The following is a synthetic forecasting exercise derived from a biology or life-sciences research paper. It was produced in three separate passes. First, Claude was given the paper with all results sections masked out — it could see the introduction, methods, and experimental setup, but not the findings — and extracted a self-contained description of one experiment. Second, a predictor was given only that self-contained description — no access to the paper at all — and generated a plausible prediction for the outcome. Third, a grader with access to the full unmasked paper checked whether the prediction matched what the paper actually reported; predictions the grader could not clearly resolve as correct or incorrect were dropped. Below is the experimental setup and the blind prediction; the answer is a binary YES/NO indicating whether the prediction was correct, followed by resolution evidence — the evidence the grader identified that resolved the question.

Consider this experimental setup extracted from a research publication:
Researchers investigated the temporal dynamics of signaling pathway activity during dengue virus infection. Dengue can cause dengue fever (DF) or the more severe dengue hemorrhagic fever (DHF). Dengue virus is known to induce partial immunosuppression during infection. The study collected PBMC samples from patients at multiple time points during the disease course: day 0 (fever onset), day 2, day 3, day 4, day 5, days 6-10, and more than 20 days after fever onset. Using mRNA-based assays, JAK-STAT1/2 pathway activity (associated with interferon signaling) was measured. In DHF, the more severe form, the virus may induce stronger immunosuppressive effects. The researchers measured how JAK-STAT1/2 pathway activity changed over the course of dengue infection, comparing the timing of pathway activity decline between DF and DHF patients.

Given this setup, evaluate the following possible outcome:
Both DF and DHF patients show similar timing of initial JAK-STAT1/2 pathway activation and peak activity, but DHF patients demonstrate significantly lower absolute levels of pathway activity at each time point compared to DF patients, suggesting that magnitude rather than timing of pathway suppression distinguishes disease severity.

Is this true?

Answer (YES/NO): NO